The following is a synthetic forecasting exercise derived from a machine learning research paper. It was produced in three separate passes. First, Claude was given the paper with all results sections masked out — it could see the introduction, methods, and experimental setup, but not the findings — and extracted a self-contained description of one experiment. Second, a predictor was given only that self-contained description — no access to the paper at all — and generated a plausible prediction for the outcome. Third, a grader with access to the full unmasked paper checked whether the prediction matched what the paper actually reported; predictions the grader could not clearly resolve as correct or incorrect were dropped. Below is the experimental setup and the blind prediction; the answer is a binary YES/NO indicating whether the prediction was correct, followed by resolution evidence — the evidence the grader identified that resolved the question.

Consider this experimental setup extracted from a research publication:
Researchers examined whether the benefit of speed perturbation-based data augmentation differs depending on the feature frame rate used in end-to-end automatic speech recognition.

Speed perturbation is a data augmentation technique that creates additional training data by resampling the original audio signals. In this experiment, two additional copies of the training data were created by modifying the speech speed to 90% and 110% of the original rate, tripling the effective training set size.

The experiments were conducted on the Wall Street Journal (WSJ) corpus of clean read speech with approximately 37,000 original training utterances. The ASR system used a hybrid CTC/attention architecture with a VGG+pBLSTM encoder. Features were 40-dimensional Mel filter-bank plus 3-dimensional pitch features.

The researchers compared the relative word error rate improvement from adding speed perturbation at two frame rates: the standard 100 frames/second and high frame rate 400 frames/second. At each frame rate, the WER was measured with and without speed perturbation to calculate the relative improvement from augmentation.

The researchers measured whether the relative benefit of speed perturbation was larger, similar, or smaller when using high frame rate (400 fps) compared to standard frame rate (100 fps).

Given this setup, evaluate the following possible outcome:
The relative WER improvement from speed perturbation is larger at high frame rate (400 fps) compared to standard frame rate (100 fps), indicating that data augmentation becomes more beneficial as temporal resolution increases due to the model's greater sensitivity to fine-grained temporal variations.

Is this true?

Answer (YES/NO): NO